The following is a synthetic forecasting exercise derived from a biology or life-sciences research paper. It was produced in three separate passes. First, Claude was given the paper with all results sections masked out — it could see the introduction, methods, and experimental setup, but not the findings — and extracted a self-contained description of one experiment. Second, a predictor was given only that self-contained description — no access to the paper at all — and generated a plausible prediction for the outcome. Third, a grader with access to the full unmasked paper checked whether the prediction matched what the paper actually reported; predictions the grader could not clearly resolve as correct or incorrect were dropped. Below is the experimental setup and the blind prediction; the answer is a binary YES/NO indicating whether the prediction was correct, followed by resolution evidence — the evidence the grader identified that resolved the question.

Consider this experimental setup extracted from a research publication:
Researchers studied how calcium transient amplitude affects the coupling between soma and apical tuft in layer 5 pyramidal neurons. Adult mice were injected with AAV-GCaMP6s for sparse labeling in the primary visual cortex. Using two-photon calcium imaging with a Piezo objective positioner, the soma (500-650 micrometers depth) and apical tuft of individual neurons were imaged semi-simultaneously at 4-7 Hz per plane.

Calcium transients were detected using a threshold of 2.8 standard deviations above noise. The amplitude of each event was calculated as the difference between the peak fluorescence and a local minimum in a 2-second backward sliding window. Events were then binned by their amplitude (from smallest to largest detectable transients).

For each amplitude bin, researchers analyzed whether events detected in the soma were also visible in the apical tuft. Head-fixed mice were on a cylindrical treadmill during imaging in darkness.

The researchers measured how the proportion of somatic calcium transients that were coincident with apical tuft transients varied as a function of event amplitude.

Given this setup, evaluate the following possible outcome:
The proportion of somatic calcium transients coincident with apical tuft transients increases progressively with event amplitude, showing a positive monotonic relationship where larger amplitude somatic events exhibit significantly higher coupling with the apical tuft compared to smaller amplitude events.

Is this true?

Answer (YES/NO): YES